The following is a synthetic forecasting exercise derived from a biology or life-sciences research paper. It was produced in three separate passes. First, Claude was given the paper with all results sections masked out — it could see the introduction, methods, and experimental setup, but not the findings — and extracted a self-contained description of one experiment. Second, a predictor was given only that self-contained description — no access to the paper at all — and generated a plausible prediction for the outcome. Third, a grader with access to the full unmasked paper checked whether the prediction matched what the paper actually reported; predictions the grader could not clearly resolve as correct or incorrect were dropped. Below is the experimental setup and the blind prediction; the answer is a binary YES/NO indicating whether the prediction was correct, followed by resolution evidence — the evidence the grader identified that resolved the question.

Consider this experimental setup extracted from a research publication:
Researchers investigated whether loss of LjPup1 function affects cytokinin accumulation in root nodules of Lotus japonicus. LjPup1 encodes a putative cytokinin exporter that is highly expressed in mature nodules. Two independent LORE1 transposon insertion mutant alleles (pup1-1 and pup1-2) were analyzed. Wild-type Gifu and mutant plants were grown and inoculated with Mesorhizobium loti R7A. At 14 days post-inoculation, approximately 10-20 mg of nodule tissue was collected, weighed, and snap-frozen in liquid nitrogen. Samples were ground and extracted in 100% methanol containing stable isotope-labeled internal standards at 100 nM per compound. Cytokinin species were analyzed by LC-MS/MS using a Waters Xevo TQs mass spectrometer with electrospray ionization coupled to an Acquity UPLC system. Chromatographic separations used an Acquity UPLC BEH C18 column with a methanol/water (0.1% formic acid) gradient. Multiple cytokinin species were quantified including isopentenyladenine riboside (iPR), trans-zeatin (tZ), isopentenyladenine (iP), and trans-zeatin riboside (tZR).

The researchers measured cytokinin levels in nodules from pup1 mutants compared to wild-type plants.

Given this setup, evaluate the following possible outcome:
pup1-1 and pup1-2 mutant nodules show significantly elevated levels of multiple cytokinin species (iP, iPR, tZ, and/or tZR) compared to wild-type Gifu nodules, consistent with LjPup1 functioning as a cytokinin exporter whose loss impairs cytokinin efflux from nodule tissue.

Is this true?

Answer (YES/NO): NO